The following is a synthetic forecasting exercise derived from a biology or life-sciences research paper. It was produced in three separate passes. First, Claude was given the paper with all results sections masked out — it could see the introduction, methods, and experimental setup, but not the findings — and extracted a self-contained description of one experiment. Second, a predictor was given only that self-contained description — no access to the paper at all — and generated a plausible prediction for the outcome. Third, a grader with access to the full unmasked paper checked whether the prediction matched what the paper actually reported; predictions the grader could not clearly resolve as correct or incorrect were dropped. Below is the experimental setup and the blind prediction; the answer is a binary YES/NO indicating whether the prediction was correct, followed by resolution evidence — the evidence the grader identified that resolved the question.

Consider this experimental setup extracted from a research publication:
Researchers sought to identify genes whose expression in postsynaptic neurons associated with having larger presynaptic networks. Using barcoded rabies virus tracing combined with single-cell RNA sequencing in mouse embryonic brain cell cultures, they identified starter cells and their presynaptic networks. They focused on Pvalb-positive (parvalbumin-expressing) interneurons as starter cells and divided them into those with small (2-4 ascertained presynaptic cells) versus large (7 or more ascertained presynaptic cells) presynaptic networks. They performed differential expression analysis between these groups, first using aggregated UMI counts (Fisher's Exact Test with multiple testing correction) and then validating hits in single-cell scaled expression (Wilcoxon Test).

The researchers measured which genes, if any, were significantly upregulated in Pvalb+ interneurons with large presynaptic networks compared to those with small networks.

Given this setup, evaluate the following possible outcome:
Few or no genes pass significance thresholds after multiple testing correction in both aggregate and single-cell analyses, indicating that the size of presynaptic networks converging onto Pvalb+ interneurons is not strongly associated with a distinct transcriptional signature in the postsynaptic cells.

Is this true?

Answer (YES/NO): NO